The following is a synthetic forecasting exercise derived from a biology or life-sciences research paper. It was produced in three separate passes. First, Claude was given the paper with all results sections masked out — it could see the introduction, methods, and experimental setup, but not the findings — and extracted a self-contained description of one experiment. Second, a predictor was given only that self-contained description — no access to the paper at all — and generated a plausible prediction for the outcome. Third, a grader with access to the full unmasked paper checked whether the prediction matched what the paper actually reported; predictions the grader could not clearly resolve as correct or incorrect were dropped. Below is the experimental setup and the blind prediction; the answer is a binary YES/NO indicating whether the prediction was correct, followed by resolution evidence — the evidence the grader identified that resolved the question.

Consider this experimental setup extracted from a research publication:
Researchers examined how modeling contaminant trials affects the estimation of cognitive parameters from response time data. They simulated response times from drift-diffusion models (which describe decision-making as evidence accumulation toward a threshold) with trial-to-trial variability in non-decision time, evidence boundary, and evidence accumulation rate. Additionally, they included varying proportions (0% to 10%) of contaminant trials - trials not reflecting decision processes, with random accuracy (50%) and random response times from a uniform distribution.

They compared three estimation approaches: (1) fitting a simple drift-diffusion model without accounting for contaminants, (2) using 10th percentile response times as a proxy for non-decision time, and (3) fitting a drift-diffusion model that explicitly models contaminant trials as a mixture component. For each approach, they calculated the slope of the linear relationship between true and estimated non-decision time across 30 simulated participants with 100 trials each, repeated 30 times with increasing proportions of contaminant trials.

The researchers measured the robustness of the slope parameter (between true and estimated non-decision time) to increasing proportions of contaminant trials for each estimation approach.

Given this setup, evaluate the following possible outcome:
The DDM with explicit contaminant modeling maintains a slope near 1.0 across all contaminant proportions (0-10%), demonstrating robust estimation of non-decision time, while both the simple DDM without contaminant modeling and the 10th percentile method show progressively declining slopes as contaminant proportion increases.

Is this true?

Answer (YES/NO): NO